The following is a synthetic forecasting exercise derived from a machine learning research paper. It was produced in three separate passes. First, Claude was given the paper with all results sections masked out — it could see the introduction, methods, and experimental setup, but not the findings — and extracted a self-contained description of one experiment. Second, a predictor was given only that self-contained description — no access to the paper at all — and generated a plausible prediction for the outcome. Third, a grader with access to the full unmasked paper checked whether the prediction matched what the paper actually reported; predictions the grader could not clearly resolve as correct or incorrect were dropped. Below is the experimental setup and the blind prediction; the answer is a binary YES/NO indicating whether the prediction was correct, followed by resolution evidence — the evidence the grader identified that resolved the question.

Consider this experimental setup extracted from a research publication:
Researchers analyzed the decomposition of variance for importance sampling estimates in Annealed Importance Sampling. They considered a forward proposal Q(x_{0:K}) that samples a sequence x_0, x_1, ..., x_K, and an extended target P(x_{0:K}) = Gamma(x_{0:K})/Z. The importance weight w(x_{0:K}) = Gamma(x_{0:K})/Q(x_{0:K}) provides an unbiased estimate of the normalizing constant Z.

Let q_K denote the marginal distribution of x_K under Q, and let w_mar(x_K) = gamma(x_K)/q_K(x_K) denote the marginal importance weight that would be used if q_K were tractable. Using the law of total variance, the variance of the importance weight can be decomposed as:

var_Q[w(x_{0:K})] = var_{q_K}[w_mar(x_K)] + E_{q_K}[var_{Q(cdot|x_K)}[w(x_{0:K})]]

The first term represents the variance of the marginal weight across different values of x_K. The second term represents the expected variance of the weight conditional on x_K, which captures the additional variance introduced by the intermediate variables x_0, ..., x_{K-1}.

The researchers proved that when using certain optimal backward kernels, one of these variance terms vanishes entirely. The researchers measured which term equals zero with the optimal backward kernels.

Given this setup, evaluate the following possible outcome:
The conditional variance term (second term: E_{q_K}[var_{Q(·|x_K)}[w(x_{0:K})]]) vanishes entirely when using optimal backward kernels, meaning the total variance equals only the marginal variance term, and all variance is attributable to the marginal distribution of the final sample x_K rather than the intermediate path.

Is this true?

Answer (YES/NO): YES